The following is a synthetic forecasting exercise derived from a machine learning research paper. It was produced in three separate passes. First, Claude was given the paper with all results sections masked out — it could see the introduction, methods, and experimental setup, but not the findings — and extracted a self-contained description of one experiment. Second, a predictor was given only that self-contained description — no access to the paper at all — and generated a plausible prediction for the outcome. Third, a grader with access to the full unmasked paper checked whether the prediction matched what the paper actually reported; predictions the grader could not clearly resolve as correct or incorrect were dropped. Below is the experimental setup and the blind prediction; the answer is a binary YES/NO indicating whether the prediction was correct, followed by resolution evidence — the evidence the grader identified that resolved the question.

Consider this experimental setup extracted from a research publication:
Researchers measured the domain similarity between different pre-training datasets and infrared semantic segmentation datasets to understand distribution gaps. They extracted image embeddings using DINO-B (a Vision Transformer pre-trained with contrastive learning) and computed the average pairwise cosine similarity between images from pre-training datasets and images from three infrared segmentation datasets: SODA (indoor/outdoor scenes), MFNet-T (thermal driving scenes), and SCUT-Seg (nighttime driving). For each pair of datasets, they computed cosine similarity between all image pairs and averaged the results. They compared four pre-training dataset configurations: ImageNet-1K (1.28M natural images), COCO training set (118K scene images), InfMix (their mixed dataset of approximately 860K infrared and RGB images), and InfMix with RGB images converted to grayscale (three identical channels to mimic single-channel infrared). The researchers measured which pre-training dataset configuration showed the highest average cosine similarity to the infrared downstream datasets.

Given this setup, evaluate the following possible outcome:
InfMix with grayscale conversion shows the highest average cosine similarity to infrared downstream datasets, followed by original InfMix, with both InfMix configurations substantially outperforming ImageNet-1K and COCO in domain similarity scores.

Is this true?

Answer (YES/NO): YES